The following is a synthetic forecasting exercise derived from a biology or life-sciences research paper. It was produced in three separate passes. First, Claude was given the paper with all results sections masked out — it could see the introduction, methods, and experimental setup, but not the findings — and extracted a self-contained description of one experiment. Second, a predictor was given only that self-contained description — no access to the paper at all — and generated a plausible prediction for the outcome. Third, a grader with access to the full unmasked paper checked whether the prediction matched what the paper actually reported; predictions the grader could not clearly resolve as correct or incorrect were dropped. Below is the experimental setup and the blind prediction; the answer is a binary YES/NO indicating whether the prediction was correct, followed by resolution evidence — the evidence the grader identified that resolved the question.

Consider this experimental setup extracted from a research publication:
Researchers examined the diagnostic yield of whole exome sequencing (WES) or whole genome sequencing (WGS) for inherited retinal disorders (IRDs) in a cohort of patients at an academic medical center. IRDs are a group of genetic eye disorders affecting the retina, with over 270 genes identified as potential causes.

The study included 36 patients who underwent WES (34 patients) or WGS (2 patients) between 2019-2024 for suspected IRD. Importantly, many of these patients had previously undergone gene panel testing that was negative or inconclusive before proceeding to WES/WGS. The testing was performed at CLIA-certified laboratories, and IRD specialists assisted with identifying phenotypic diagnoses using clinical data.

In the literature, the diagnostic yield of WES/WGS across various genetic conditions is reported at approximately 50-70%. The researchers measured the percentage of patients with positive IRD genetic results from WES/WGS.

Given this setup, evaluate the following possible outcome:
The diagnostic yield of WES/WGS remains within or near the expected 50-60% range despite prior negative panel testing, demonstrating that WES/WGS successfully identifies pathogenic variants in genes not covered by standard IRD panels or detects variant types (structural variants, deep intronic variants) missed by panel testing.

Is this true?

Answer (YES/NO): NO